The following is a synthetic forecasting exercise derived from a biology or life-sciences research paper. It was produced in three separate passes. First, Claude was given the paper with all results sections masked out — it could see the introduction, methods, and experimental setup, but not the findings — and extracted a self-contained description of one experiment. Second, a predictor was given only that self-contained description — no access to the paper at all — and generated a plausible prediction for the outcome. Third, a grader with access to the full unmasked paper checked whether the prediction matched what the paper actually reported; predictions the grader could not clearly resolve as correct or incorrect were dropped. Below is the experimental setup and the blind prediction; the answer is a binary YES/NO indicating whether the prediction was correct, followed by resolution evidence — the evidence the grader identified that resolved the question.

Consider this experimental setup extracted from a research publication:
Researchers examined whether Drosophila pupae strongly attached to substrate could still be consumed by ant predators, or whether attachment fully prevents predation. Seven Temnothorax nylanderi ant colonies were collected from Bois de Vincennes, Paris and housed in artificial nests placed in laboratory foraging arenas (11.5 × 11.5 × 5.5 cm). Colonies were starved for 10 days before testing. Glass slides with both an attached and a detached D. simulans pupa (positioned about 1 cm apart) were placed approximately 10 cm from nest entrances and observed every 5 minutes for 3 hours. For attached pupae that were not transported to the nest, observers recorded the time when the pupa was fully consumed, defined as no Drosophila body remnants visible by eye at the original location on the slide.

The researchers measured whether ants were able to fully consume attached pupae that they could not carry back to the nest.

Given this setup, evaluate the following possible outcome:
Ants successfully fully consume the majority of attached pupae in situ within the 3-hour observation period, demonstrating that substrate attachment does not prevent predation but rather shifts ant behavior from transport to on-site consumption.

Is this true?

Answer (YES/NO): YES